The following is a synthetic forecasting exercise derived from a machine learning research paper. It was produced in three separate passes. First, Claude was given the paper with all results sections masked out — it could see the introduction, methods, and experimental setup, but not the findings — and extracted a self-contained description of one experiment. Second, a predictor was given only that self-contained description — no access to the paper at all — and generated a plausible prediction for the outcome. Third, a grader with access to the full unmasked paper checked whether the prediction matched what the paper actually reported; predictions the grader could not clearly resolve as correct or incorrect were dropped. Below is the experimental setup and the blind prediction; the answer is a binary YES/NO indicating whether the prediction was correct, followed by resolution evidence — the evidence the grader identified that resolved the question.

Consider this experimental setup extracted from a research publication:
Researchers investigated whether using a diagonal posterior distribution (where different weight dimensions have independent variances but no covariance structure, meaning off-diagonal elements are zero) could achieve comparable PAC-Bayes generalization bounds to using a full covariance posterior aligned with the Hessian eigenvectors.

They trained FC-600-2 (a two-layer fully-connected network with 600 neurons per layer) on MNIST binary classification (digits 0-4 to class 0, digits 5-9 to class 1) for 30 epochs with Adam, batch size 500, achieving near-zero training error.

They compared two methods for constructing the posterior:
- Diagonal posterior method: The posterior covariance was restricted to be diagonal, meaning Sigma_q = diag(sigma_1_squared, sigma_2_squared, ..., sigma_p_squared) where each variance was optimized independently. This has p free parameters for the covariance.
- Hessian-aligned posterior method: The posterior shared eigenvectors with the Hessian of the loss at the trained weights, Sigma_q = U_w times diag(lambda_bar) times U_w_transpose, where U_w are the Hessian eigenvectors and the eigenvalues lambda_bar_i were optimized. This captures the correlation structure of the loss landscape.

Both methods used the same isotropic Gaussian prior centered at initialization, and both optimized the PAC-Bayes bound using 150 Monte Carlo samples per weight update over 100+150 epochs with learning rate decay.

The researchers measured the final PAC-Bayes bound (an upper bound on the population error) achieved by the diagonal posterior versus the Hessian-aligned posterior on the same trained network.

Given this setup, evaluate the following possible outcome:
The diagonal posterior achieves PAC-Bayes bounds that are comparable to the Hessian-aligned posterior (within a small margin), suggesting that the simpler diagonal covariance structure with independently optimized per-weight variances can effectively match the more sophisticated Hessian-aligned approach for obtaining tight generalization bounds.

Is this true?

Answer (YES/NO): NO